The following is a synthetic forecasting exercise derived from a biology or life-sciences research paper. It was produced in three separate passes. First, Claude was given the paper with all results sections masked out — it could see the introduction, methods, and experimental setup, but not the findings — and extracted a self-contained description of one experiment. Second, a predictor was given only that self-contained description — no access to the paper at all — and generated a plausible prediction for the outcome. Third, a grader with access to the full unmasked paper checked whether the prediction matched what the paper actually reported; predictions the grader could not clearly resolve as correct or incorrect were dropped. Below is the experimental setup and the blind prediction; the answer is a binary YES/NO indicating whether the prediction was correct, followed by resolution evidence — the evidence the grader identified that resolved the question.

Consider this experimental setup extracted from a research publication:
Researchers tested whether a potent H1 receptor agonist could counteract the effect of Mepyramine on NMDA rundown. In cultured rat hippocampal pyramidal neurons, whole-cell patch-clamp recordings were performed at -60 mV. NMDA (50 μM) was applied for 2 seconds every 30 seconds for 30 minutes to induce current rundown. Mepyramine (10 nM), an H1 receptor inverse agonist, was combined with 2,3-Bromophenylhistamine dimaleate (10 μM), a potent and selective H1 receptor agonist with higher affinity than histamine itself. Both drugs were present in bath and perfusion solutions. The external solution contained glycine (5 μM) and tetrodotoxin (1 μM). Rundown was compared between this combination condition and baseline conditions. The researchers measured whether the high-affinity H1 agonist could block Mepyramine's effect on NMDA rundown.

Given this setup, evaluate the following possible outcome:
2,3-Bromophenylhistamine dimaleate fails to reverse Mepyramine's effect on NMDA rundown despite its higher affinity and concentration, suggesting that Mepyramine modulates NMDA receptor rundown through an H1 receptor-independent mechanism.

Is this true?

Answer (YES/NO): NO